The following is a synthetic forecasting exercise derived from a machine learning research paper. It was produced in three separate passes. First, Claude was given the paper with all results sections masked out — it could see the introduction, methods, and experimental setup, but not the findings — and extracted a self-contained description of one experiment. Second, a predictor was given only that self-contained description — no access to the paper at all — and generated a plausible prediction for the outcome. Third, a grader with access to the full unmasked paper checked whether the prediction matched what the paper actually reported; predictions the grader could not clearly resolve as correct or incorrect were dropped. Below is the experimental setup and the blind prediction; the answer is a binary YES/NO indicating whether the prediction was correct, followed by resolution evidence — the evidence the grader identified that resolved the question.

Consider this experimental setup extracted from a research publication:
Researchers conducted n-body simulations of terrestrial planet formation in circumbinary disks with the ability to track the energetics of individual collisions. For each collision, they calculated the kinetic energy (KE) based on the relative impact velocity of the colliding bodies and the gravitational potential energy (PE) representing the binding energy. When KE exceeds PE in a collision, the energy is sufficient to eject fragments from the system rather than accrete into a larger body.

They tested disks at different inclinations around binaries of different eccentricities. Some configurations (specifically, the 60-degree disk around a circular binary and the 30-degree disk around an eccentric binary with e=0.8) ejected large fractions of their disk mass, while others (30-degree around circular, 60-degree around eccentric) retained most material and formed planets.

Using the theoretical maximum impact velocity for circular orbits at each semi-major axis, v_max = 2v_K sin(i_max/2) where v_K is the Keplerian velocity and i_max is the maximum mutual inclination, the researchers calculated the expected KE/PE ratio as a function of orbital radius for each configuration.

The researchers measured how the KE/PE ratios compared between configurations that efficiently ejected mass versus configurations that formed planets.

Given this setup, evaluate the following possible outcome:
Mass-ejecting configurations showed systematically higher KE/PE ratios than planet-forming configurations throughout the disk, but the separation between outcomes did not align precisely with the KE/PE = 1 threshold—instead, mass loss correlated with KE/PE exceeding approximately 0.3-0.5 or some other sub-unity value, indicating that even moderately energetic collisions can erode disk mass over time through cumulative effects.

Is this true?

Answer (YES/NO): NO